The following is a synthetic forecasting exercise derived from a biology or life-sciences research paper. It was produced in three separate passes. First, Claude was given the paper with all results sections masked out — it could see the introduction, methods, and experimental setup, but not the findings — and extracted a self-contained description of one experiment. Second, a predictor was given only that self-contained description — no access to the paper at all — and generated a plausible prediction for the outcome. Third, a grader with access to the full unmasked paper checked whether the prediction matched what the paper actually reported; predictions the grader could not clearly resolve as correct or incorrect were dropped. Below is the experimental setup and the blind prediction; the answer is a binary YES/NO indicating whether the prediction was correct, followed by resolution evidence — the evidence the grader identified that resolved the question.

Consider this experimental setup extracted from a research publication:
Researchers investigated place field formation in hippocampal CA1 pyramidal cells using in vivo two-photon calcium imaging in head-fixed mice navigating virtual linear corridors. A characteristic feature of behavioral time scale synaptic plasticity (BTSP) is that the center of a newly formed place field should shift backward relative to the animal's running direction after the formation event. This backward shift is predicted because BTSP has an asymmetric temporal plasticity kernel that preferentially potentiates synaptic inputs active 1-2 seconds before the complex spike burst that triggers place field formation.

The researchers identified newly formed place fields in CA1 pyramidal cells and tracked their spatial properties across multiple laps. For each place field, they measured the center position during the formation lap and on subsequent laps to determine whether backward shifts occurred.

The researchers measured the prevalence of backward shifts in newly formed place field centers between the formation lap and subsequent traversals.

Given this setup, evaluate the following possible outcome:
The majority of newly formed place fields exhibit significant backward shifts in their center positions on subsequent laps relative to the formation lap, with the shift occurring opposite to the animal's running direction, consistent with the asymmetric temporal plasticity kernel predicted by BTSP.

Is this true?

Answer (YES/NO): YES